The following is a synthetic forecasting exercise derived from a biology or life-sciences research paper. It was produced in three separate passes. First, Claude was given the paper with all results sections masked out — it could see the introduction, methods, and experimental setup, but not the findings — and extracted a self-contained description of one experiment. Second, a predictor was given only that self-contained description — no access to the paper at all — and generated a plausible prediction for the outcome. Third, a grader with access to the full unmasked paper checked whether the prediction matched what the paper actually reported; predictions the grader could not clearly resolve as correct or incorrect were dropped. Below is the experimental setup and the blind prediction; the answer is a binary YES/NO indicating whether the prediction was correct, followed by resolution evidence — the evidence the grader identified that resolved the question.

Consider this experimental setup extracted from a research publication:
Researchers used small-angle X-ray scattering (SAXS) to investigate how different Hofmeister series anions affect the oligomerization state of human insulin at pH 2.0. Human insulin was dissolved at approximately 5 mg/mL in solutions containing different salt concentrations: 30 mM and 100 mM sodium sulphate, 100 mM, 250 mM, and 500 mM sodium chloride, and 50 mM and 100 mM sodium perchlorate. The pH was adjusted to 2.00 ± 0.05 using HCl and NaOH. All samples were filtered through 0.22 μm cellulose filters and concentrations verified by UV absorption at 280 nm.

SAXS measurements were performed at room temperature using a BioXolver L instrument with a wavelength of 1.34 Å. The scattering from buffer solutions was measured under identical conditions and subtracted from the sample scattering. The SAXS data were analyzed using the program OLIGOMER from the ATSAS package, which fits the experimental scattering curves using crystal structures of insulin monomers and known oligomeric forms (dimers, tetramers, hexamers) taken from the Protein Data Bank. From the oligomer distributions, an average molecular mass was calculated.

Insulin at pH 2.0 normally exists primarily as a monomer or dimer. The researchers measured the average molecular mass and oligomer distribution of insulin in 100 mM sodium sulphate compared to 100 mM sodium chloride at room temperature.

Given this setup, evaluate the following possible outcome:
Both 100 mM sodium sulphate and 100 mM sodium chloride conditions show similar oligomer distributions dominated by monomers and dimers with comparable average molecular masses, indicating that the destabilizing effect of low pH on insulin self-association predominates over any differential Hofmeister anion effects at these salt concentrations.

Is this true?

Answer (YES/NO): NO